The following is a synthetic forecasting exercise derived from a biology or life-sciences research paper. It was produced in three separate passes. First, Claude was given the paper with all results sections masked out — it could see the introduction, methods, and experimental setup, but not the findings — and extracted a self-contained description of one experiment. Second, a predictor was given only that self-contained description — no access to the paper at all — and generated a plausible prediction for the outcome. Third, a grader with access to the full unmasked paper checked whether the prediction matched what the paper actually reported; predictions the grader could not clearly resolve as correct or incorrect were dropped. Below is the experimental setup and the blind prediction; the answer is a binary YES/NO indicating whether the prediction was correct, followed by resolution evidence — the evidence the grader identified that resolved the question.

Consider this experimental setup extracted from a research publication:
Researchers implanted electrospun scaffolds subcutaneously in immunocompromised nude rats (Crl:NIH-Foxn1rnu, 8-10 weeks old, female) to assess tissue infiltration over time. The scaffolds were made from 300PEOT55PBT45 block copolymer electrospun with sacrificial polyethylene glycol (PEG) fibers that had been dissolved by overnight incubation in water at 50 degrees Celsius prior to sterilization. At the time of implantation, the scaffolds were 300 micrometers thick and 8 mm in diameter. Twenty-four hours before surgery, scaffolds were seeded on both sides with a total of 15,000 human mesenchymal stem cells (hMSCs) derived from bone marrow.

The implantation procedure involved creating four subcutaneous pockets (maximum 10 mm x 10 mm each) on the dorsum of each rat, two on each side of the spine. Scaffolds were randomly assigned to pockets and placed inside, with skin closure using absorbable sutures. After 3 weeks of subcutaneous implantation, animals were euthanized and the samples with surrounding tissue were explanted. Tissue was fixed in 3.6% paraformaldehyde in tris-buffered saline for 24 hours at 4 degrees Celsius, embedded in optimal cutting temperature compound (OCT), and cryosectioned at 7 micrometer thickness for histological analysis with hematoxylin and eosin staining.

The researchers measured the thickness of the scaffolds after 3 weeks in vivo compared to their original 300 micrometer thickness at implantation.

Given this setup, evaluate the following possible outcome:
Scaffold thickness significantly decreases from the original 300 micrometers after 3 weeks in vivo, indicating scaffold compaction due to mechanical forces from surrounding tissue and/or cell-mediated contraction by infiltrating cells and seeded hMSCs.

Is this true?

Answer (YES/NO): NO